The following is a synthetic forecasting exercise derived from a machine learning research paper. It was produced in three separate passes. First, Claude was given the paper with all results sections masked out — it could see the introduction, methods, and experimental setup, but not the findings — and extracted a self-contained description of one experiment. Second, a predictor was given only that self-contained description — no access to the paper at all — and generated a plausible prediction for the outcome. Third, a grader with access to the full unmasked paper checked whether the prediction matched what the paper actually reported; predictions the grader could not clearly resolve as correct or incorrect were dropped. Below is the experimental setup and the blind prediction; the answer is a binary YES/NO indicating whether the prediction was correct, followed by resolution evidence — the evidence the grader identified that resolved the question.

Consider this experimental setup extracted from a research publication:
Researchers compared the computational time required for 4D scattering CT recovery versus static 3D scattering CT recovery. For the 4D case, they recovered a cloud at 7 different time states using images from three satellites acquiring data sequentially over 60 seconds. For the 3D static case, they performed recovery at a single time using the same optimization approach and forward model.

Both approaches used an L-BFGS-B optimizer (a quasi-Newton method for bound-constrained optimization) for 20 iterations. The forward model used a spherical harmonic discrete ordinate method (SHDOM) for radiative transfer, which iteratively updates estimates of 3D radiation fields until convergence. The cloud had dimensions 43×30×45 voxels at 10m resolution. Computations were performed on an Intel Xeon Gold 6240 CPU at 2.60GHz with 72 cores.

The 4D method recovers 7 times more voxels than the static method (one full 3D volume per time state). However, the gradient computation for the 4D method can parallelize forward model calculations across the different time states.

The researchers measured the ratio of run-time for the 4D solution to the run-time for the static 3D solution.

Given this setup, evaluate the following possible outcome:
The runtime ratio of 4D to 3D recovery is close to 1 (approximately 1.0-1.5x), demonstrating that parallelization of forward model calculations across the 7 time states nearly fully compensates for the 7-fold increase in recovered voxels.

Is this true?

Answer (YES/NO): NO